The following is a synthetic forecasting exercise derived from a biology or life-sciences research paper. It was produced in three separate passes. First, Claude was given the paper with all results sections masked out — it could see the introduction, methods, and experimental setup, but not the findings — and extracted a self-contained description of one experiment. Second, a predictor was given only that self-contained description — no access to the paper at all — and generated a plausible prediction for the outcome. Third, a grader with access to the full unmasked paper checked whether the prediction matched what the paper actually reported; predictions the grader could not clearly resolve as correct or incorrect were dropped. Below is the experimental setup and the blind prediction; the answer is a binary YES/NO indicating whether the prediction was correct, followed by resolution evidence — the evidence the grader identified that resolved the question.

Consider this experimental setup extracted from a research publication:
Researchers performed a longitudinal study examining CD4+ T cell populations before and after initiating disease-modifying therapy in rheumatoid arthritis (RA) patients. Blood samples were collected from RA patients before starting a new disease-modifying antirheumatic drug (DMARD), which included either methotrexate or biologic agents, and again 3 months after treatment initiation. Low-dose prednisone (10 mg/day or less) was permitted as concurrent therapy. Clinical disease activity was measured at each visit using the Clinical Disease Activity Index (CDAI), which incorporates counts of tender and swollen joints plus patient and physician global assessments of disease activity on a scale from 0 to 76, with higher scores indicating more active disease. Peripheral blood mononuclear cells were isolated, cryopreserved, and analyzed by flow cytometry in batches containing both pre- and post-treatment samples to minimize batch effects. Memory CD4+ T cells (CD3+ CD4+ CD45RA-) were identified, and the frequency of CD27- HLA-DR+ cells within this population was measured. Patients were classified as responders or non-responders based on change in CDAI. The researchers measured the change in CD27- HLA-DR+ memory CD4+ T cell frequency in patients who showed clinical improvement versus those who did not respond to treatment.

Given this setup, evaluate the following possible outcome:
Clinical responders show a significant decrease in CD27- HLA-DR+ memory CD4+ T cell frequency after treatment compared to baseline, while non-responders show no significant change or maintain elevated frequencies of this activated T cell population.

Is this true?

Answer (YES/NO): NO